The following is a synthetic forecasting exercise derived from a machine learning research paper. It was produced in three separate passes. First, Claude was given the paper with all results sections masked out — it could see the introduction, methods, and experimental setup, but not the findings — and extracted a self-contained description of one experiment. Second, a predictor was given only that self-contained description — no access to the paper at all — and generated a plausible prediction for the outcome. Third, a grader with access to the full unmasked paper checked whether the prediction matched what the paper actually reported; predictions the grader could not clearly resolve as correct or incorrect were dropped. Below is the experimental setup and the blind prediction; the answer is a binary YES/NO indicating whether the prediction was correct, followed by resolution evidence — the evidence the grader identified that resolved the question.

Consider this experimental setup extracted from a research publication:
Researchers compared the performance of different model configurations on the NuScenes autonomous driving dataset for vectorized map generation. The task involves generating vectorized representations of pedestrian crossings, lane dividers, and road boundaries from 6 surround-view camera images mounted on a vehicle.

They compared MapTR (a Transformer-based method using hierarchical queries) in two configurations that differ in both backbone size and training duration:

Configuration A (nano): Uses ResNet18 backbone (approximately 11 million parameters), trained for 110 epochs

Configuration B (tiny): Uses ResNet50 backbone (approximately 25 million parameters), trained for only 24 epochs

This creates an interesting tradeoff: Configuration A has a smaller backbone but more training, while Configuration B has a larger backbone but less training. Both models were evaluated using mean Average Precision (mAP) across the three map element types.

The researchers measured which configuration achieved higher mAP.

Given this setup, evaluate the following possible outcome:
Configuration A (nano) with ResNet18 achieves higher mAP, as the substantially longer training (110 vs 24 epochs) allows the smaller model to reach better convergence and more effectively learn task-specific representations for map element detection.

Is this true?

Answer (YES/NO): NO